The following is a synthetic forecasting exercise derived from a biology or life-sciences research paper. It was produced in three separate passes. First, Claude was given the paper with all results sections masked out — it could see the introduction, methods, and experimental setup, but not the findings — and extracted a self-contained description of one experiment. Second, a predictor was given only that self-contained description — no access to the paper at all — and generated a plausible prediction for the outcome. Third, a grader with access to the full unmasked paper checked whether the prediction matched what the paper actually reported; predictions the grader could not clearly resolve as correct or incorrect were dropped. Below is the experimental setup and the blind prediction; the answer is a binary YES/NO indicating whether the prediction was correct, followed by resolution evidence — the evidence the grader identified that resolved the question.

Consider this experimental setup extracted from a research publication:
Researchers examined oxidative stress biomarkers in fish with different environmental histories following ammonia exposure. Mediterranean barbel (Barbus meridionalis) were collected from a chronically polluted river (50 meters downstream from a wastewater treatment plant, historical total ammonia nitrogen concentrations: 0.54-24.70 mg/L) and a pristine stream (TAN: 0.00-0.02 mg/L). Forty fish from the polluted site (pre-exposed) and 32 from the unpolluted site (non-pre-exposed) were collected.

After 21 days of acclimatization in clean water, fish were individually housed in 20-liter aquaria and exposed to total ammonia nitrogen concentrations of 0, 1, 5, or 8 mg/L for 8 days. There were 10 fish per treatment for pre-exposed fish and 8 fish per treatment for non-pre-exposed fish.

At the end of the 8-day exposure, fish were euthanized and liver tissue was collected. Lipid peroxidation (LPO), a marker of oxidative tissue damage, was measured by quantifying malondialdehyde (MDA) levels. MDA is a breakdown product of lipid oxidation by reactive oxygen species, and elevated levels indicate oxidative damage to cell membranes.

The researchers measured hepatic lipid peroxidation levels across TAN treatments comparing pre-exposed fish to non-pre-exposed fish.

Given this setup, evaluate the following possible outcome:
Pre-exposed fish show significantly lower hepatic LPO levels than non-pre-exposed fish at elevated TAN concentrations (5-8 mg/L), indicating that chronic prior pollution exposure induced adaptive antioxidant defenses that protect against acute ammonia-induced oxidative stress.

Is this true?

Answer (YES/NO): NO